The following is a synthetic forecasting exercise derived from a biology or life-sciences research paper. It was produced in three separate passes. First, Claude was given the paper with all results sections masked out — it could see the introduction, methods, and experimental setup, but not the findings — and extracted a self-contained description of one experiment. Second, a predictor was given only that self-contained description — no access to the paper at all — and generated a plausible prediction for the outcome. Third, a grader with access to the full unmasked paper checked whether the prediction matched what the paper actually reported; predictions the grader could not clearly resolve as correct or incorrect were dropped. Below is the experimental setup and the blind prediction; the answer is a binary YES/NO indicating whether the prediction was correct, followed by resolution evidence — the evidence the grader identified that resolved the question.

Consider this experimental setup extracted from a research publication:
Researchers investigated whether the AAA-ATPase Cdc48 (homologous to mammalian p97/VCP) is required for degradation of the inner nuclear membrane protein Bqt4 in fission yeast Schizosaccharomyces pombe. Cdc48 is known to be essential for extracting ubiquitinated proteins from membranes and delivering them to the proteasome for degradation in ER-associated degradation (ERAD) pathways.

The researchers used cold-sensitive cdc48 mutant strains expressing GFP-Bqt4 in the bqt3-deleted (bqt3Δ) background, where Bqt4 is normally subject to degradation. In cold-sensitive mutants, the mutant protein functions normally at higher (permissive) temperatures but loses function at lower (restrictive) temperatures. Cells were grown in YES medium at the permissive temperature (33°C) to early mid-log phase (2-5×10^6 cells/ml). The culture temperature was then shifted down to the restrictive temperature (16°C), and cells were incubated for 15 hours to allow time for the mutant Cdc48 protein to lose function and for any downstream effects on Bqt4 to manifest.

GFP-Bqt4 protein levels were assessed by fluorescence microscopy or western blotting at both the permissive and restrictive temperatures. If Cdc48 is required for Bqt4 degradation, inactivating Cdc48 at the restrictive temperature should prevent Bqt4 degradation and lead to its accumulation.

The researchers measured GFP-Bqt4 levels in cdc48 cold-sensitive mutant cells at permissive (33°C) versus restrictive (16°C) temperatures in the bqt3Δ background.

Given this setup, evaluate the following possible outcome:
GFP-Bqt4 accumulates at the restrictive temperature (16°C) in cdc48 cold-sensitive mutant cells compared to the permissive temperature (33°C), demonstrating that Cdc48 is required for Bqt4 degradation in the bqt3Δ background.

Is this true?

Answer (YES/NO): YES